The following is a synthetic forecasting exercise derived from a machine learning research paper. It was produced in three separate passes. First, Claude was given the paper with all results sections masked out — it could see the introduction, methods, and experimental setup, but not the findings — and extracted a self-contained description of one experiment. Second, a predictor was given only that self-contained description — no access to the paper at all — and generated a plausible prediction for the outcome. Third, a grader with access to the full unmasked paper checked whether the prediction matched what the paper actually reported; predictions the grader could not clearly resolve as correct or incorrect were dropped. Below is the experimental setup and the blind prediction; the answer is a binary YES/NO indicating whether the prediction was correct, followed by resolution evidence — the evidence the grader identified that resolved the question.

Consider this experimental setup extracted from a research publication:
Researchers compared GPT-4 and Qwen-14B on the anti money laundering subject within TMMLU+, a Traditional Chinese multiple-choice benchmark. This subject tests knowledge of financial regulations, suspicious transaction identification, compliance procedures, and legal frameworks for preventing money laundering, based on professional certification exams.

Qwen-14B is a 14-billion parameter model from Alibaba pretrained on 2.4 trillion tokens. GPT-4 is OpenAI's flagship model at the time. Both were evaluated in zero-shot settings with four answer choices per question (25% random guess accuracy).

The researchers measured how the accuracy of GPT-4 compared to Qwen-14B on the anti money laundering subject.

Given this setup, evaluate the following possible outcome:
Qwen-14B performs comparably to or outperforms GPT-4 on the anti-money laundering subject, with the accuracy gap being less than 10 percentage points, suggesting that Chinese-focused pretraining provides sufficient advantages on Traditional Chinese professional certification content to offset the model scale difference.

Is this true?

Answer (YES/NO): YES